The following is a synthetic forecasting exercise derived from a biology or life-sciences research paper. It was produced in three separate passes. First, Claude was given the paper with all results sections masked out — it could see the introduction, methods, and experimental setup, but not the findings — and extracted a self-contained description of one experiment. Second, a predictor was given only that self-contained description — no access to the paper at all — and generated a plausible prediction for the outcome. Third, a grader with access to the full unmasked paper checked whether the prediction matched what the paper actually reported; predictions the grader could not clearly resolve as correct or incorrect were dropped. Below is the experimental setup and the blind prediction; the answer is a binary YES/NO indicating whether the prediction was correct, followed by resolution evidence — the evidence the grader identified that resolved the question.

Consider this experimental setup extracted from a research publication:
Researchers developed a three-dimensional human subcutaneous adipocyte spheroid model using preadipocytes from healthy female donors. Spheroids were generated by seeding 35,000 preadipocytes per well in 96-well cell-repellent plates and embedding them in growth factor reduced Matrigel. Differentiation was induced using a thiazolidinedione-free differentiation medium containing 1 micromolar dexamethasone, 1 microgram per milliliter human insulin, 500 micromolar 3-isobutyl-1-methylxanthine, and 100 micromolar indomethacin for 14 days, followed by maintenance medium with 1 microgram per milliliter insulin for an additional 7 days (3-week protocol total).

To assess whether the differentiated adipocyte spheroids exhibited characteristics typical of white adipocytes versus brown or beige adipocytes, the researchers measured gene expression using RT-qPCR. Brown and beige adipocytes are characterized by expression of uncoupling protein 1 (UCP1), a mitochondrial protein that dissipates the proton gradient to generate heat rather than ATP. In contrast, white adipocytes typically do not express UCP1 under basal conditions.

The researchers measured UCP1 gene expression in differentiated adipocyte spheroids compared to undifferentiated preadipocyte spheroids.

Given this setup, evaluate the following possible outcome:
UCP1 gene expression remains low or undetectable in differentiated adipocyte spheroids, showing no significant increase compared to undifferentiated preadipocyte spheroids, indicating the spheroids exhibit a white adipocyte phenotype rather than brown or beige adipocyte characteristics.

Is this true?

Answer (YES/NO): NO